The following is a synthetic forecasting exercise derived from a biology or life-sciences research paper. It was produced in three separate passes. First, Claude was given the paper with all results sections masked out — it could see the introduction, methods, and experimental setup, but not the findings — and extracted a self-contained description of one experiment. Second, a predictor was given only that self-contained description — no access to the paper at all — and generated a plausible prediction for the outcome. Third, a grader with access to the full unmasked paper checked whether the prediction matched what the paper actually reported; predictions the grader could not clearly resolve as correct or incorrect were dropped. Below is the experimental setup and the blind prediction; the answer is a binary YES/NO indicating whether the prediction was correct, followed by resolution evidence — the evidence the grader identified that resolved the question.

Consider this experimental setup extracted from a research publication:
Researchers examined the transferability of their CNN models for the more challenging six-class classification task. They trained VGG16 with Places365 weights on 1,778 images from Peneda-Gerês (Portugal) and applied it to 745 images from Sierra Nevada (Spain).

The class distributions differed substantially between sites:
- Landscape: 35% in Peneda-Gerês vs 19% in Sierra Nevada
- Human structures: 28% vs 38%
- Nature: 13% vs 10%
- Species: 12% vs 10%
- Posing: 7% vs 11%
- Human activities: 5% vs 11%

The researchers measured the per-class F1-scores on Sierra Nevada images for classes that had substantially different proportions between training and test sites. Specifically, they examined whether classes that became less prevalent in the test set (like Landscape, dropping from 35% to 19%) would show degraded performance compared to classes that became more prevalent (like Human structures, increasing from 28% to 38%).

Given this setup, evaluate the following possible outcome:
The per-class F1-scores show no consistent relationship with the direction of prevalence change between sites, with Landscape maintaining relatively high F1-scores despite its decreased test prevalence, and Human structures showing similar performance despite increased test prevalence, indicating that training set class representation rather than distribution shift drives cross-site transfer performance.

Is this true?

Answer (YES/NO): NO